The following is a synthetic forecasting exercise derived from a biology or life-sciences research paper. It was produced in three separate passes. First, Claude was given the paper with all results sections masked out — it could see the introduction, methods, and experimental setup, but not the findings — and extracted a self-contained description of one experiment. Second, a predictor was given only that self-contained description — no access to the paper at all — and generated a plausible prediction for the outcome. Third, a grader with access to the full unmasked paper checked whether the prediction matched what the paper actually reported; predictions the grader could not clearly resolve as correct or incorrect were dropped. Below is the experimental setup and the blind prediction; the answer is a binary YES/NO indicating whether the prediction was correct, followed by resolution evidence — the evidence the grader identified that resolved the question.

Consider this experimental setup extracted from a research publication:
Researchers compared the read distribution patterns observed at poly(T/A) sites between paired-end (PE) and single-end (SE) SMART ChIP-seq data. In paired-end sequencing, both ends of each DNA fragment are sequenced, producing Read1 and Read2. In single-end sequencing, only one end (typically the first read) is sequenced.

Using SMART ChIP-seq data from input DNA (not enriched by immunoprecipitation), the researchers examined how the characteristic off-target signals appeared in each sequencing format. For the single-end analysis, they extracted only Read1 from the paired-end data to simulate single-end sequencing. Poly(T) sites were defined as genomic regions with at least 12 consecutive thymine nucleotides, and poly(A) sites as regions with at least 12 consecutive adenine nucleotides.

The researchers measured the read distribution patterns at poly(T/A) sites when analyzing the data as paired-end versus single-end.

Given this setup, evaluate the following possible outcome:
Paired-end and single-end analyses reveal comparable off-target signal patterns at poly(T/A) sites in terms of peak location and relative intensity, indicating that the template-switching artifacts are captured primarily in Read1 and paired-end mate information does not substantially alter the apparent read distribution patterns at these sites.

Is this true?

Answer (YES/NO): NO